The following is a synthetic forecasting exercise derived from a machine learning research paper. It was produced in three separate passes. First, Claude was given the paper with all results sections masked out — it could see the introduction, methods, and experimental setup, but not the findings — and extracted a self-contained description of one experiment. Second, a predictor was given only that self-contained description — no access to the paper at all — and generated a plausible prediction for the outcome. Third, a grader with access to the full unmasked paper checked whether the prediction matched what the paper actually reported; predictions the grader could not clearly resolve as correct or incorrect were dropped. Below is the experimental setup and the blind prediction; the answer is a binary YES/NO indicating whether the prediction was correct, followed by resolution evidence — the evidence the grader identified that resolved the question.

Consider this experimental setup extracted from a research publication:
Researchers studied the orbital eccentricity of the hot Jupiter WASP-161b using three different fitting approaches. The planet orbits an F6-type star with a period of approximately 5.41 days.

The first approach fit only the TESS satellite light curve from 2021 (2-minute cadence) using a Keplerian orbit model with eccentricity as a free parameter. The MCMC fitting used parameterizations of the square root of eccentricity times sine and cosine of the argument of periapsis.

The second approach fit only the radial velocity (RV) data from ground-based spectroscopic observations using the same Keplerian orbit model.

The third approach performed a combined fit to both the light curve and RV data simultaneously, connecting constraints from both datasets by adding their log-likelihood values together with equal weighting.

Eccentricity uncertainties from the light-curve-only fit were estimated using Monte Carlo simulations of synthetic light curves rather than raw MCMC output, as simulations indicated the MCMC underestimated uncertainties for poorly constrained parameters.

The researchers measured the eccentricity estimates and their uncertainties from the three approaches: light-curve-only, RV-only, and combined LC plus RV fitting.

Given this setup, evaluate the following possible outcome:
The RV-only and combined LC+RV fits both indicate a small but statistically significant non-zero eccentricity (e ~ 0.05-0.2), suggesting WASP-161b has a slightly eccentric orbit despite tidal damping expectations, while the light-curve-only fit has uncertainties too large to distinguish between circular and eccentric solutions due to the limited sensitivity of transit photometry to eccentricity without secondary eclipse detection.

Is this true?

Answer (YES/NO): NO